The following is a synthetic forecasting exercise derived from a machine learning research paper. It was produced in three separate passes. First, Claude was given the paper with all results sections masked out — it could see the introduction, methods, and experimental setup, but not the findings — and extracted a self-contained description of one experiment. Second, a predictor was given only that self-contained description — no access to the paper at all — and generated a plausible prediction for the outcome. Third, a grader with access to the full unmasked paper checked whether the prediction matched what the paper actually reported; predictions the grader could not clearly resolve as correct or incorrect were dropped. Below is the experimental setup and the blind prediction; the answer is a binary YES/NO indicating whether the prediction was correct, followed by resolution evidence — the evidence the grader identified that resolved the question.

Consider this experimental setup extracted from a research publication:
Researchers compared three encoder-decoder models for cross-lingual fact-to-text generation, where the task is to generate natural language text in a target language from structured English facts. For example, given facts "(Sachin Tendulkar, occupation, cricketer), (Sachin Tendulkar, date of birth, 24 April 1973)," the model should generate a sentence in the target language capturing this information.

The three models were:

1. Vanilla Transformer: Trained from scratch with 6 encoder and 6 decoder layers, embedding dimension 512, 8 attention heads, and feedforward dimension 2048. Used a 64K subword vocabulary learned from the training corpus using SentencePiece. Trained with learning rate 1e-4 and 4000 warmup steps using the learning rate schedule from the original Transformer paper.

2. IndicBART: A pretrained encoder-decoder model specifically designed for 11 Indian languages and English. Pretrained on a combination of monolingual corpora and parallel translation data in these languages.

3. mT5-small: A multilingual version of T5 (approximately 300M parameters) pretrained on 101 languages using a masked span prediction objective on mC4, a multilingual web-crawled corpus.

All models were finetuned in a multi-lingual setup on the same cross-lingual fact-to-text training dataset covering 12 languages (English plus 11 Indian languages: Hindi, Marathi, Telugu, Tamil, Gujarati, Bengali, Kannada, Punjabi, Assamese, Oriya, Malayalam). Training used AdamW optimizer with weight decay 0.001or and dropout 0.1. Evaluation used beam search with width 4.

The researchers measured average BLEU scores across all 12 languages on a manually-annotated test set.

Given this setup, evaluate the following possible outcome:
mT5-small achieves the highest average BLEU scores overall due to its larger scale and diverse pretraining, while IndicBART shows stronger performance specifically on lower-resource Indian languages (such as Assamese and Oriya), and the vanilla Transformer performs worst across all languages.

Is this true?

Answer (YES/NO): NO